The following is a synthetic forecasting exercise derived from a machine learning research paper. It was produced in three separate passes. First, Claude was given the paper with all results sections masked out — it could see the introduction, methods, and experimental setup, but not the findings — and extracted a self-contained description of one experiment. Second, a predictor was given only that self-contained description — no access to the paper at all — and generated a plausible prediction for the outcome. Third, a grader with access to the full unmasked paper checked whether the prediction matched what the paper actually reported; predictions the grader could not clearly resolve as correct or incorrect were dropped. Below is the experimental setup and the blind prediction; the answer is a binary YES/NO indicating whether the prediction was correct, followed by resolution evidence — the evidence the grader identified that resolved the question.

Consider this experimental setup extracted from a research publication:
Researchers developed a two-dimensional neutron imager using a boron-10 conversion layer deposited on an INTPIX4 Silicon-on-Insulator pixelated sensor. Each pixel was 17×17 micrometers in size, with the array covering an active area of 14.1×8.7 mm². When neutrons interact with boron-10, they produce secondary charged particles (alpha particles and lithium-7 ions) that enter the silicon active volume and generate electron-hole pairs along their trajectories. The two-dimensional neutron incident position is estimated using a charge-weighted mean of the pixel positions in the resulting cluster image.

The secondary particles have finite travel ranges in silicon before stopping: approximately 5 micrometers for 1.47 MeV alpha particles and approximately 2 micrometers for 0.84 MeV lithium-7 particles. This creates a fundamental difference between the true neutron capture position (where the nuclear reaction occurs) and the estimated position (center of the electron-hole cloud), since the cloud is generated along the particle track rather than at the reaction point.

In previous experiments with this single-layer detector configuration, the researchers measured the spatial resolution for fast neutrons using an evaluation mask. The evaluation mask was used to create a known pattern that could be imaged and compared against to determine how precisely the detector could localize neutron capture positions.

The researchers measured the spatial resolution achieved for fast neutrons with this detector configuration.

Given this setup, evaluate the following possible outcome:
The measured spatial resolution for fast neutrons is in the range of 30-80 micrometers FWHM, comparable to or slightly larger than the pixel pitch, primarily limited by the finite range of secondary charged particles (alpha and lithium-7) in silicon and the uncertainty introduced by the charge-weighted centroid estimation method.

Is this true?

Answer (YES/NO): NO